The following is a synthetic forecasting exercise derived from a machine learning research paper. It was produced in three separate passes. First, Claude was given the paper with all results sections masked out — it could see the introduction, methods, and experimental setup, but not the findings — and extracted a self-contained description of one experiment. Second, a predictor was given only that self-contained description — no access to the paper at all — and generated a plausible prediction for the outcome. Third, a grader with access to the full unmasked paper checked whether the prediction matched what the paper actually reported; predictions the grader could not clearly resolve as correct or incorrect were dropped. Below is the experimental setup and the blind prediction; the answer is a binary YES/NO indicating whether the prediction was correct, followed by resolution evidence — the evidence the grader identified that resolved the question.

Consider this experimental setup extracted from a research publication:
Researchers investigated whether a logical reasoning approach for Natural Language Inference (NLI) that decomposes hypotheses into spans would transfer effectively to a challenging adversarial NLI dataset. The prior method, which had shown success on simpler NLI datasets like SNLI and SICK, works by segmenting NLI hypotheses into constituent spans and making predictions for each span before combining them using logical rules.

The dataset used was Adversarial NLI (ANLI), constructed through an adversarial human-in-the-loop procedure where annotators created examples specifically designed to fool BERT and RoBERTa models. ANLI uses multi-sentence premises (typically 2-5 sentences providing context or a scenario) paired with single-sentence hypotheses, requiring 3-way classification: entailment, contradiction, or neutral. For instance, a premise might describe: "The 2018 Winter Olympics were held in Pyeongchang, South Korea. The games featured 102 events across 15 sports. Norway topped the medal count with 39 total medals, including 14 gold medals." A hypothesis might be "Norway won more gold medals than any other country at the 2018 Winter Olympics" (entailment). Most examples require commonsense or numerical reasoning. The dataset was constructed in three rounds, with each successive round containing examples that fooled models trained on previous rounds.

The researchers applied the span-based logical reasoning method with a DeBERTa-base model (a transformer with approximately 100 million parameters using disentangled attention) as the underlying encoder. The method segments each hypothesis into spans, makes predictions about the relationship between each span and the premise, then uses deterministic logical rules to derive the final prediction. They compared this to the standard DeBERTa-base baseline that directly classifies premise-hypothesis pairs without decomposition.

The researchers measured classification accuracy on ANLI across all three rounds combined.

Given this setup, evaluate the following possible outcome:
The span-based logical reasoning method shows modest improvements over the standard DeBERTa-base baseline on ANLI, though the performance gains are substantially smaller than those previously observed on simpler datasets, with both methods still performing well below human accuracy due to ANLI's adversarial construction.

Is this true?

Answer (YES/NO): NO